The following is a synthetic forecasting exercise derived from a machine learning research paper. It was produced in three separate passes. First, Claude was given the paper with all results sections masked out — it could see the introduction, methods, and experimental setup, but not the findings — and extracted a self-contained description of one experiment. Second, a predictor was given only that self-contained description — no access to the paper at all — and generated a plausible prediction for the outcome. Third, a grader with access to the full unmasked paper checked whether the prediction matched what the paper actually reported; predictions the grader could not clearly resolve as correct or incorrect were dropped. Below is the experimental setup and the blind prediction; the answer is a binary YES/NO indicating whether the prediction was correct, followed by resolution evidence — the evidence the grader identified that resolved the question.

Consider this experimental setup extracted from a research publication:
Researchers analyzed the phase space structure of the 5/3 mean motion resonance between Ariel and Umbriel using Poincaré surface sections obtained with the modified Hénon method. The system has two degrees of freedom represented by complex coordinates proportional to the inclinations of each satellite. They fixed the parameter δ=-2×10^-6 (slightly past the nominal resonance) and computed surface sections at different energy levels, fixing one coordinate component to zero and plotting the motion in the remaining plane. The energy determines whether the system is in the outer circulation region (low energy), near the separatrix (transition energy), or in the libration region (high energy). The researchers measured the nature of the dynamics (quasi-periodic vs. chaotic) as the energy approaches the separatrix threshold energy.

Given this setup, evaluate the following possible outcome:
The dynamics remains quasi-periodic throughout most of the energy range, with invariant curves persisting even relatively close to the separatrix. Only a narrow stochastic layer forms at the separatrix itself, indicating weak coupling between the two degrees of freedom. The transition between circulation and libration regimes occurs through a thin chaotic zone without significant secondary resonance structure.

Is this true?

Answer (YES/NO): NO